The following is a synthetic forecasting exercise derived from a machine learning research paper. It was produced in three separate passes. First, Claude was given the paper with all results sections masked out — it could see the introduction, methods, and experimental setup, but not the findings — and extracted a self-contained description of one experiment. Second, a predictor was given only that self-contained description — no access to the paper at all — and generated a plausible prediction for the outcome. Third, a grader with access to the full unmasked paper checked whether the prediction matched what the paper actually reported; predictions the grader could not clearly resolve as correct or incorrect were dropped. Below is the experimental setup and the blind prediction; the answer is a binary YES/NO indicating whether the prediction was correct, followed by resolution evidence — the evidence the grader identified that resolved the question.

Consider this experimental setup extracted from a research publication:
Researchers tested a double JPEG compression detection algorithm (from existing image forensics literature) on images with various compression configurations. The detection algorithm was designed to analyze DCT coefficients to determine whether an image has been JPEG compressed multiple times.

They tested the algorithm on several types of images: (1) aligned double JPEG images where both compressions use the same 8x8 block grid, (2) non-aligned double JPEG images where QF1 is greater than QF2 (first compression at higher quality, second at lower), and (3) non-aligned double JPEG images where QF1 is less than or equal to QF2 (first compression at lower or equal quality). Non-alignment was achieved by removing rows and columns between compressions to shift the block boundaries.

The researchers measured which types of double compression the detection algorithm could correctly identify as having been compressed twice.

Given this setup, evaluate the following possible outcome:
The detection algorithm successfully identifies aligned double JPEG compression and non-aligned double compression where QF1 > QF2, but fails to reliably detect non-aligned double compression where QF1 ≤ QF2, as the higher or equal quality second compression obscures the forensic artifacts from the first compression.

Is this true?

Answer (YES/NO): NO